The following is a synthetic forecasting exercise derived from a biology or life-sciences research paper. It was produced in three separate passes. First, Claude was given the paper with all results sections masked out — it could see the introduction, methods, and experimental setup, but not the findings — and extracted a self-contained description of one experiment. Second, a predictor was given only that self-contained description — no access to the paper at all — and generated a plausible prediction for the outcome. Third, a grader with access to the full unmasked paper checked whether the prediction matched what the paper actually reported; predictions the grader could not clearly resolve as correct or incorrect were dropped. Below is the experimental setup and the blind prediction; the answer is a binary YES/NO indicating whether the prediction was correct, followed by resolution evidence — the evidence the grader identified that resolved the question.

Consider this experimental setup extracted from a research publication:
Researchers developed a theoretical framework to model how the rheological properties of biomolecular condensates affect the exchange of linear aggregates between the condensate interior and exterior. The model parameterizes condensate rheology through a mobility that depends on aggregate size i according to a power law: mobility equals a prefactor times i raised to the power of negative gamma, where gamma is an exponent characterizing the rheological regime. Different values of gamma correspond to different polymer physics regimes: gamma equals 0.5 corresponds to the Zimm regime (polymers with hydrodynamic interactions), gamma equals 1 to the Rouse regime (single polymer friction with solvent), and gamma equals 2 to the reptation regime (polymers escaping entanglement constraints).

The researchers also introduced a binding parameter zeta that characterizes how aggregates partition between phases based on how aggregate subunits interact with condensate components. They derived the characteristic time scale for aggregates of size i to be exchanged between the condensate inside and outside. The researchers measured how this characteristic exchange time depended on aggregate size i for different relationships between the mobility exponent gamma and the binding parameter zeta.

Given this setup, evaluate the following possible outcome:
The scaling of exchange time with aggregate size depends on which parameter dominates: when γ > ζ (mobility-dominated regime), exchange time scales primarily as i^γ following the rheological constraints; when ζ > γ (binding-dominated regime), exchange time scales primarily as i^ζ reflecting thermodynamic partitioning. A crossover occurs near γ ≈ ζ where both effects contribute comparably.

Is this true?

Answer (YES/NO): NO